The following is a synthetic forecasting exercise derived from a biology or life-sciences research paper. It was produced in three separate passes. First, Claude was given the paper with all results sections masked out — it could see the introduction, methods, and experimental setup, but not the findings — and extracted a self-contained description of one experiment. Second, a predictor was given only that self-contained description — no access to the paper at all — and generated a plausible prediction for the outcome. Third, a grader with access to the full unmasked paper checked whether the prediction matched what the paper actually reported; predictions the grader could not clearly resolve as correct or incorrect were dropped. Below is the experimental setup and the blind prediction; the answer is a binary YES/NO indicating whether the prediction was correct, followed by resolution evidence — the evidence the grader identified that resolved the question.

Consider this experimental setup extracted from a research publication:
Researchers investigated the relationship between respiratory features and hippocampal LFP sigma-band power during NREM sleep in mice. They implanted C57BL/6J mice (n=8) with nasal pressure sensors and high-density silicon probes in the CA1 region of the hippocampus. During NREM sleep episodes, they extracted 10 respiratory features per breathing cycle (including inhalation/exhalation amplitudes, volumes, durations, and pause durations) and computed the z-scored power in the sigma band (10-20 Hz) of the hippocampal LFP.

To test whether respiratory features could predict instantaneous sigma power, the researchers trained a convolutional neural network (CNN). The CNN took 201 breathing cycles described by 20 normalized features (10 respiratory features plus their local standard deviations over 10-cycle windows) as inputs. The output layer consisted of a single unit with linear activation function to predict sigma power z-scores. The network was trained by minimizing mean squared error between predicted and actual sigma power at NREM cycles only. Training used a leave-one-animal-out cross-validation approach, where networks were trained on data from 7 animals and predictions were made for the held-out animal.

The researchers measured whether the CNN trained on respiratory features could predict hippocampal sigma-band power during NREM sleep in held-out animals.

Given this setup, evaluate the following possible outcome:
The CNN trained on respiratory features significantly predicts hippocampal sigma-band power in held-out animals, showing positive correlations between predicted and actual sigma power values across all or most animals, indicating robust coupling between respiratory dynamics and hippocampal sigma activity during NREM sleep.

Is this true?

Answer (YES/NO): YES